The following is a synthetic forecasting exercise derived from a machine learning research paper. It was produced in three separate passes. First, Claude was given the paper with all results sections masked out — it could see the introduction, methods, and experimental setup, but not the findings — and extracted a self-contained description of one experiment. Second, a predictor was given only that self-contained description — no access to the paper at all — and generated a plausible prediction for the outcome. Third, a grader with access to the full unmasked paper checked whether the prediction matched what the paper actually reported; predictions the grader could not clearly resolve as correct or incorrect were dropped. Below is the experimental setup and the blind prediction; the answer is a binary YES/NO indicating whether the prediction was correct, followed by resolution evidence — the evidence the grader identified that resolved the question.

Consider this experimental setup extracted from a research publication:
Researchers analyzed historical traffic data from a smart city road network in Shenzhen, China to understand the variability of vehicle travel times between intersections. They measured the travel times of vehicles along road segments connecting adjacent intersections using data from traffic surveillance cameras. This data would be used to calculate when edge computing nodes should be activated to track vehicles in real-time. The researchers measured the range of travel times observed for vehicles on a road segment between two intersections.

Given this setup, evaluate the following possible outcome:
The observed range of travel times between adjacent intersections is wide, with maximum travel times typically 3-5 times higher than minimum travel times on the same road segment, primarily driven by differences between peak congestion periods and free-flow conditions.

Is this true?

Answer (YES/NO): NO